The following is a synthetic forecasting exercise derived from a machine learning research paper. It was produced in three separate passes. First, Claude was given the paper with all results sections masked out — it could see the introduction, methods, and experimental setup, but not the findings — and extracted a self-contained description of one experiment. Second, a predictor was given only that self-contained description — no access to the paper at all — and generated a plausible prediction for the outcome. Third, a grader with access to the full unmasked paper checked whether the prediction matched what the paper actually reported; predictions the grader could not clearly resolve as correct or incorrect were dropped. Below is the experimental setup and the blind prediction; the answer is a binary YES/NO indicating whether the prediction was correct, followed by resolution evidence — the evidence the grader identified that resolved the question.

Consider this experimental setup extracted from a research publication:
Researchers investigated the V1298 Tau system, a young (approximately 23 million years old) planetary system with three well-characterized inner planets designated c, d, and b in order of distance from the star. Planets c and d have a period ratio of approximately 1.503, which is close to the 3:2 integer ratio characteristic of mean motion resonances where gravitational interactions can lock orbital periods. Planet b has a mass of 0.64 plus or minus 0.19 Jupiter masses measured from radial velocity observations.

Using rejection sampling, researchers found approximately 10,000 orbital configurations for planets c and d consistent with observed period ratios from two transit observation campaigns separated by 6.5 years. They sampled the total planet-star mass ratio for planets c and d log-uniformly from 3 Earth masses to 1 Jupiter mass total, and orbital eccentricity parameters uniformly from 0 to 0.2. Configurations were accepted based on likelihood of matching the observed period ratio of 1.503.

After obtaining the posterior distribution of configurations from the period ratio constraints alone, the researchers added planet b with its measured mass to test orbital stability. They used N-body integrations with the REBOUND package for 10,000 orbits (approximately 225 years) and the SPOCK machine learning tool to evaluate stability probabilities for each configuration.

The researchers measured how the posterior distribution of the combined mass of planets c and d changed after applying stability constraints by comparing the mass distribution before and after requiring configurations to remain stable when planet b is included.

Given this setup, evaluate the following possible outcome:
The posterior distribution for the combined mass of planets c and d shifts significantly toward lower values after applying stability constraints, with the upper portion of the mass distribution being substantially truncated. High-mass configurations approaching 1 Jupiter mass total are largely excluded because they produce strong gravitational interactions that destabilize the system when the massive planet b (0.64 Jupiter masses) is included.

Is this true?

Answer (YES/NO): NO